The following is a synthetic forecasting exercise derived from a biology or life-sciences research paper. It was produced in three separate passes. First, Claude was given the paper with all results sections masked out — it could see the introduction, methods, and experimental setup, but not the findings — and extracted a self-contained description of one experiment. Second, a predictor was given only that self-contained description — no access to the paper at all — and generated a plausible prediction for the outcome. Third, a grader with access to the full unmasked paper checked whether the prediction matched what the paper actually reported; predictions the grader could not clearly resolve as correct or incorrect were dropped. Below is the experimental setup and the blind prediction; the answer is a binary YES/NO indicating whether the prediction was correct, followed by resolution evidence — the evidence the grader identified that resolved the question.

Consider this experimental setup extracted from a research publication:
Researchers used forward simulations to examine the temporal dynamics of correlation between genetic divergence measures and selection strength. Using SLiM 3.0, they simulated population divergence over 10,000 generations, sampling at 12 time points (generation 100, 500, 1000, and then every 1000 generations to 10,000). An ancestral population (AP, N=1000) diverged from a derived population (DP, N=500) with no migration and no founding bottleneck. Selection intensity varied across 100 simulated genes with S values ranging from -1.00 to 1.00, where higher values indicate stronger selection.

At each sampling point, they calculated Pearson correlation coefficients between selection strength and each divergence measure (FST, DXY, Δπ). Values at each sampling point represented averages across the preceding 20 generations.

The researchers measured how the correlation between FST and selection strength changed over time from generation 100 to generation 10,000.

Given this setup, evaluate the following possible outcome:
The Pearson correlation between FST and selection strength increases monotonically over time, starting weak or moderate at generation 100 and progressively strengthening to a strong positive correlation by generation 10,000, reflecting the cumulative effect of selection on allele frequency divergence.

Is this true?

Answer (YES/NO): NO